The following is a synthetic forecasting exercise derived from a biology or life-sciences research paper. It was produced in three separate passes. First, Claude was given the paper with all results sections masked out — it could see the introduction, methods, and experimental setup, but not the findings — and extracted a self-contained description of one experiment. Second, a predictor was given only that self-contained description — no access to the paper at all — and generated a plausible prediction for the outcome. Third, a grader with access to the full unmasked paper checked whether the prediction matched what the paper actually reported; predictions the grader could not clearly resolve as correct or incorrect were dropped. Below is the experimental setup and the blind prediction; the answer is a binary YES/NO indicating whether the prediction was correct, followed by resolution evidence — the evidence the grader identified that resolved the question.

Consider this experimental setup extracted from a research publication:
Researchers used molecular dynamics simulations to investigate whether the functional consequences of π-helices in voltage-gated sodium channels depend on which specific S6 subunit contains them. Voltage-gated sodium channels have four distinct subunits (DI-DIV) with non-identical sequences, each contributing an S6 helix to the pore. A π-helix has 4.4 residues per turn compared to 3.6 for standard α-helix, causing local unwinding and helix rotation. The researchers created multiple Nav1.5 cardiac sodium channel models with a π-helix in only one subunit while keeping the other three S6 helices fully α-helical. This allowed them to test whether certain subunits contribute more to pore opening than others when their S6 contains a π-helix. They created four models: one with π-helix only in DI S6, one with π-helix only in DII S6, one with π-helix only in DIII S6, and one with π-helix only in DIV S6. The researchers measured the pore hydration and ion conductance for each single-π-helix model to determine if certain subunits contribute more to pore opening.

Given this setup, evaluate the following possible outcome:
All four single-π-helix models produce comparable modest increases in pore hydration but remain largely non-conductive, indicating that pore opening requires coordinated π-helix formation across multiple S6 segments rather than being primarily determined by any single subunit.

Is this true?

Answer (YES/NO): NO